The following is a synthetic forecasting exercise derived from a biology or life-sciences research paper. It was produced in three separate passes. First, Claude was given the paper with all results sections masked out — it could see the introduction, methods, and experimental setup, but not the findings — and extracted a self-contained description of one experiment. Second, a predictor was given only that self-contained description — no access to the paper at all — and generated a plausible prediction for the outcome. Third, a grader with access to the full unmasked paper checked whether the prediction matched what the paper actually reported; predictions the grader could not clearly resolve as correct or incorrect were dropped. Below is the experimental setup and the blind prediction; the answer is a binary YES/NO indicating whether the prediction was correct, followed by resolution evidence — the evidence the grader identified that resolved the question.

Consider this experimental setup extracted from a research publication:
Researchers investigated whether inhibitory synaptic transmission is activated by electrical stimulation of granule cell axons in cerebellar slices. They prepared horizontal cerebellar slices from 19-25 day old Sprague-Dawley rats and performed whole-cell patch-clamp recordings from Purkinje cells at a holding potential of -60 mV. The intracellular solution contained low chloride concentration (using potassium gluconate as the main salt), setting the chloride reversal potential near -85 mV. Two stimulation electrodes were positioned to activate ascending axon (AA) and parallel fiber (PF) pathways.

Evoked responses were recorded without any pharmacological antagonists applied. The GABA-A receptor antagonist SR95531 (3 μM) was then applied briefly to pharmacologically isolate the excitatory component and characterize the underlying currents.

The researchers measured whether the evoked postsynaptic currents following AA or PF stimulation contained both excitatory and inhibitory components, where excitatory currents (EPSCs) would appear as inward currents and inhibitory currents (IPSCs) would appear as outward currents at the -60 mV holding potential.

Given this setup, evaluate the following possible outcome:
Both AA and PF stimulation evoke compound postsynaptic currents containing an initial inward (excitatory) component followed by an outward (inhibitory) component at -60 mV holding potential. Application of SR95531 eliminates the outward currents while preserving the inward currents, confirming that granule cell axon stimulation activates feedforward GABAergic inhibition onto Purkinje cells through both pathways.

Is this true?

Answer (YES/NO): YES